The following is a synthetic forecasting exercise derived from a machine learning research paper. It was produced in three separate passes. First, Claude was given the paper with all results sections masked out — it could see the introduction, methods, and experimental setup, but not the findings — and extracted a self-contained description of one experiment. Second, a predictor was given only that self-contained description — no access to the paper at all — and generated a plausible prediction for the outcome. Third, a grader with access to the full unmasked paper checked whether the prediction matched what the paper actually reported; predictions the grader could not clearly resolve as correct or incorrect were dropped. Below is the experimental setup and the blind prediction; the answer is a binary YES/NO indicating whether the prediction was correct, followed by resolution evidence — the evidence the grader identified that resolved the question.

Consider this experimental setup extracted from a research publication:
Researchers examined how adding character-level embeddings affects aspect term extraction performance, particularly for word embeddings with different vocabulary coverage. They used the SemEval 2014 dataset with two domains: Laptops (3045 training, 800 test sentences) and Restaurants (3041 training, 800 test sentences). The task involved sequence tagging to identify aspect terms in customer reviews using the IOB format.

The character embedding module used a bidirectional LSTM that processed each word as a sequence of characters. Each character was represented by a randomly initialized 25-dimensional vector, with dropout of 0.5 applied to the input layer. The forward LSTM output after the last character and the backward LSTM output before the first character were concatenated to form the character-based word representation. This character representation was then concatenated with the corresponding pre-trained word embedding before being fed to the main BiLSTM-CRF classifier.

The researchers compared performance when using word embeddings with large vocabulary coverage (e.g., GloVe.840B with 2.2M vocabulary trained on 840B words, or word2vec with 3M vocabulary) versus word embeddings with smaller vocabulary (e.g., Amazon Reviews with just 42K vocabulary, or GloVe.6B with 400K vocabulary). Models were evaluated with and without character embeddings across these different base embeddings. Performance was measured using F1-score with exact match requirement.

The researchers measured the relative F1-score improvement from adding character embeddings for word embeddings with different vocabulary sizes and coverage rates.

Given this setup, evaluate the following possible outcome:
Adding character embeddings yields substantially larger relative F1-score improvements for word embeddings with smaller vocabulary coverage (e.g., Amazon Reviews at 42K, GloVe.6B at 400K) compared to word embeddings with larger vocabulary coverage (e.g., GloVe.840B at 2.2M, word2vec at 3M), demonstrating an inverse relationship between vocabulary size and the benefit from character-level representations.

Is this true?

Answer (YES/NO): YES